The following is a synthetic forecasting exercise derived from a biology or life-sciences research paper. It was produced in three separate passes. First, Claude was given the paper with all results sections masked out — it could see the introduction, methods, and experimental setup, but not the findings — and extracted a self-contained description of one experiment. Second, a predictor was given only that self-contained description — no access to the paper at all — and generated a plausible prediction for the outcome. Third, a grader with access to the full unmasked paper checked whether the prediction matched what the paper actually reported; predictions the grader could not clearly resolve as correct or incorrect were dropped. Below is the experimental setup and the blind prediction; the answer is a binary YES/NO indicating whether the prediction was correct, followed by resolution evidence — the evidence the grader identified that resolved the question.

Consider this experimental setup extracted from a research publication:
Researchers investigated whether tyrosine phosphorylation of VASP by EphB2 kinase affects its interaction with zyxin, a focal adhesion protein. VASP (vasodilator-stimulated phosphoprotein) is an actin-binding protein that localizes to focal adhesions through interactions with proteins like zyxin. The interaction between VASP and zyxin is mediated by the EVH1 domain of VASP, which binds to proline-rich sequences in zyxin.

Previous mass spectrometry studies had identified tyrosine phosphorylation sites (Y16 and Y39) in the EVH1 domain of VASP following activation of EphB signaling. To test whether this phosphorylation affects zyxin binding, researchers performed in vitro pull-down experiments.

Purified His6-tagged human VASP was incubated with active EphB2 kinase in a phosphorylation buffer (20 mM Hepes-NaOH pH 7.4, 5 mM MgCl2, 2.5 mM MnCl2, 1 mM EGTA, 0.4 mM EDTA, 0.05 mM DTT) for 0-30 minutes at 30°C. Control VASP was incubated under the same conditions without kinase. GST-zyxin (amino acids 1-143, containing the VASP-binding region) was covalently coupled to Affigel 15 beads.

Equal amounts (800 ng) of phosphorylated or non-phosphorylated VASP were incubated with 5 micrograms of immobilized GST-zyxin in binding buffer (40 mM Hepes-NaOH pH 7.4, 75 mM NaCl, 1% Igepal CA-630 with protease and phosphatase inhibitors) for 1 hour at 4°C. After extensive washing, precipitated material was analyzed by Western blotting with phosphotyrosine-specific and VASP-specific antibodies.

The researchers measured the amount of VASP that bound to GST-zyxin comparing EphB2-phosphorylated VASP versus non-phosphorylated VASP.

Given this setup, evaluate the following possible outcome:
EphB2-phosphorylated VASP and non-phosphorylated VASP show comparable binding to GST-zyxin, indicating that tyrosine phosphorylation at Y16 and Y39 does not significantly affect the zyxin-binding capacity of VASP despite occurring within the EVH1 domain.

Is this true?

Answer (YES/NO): NO